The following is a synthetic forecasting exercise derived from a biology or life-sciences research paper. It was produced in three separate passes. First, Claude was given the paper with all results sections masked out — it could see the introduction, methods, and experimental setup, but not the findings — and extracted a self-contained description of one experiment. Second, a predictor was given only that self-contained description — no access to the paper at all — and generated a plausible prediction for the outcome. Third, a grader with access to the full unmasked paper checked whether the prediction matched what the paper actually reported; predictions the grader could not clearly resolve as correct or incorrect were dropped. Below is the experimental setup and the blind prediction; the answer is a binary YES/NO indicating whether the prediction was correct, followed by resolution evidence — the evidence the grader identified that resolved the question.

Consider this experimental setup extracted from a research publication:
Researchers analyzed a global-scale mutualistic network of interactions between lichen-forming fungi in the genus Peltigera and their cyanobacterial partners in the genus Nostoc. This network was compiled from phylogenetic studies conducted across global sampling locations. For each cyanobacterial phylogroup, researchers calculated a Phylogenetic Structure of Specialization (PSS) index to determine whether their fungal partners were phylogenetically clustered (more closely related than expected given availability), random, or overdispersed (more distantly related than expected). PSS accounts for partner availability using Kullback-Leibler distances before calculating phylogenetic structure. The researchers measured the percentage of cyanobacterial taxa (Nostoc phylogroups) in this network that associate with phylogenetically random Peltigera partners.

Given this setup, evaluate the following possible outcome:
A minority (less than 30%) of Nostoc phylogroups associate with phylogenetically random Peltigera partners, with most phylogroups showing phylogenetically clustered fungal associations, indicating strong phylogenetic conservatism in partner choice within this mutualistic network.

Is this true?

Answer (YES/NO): NO